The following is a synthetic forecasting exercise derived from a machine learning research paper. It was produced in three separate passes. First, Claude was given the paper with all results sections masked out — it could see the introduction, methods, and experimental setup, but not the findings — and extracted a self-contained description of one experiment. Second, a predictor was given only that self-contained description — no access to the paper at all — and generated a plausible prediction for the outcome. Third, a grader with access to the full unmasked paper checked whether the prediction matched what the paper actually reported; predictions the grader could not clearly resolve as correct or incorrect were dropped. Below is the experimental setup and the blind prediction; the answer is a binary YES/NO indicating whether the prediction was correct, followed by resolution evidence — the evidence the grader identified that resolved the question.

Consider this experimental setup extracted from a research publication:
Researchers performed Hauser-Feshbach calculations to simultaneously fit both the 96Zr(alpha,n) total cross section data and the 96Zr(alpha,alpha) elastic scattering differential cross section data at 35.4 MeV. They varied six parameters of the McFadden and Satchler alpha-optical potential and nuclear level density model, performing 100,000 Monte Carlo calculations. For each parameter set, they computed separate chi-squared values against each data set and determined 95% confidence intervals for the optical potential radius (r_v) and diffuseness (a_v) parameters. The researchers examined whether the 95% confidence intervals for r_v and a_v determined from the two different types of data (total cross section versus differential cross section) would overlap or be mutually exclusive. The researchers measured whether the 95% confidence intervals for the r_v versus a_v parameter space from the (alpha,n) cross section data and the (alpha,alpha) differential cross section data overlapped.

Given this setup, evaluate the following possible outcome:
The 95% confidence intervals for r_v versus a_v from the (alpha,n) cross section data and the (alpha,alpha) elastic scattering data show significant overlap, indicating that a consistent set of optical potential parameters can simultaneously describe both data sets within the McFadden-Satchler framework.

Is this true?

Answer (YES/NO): NO